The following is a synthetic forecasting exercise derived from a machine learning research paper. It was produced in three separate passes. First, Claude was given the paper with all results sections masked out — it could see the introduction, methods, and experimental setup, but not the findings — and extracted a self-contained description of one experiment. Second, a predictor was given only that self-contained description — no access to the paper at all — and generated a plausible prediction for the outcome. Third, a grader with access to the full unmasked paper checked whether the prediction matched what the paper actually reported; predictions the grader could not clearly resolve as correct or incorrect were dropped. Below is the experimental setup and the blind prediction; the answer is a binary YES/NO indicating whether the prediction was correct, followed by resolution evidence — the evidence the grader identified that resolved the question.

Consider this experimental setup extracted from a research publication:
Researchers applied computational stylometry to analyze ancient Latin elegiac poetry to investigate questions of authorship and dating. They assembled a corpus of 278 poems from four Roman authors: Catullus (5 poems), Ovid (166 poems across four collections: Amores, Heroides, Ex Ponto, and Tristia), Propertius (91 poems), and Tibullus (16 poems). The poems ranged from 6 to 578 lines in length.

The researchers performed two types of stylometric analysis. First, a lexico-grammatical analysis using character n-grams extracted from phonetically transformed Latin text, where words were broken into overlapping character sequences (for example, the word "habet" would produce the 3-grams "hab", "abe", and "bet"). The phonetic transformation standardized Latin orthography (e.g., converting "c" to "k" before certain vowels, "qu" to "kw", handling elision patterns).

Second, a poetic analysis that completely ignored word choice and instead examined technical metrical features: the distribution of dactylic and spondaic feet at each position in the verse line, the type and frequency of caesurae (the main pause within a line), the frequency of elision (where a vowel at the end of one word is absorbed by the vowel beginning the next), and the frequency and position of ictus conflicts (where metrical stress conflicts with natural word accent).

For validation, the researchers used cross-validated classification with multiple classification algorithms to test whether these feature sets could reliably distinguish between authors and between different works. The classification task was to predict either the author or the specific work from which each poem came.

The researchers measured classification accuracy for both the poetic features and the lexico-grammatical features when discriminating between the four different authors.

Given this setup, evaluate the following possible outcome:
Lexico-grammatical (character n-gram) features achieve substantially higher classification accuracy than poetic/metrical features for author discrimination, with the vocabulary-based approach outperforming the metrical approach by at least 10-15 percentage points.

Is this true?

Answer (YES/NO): NO